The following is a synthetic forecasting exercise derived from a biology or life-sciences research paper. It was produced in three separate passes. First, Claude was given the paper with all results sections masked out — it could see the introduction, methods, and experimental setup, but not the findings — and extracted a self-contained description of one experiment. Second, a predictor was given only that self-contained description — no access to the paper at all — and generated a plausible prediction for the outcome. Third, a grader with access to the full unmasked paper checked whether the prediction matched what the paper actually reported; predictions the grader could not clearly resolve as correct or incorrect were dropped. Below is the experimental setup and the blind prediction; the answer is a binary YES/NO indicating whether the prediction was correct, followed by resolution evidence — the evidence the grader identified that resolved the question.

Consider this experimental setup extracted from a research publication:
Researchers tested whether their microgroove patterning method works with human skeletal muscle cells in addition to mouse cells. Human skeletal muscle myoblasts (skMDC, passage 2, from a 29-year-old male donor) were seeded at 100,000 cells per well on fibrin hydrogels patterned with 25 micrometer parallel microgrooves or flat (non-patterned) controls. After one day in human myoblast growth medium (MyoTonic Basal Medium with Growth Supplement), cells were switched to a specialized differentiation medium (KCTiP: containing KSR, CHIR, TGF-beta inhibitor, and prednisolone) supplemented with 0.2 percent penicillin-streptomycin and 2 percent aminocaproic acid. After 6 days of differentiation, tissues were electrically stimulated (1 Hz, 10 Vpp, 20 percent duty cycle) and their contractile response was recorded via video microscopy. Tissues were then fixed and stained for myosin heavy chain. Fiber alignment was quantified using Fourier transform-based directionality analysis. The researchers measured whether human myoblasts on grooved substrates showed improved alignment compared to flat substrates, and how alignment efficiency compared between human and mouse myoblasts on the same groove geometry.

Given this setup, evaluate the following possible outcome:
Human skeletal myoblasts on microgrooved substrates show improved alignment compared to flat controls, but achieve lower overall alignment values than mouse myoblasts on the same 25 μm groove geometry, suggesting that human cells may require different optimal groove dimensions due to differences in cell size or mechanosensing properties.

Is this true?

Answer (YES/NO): NO